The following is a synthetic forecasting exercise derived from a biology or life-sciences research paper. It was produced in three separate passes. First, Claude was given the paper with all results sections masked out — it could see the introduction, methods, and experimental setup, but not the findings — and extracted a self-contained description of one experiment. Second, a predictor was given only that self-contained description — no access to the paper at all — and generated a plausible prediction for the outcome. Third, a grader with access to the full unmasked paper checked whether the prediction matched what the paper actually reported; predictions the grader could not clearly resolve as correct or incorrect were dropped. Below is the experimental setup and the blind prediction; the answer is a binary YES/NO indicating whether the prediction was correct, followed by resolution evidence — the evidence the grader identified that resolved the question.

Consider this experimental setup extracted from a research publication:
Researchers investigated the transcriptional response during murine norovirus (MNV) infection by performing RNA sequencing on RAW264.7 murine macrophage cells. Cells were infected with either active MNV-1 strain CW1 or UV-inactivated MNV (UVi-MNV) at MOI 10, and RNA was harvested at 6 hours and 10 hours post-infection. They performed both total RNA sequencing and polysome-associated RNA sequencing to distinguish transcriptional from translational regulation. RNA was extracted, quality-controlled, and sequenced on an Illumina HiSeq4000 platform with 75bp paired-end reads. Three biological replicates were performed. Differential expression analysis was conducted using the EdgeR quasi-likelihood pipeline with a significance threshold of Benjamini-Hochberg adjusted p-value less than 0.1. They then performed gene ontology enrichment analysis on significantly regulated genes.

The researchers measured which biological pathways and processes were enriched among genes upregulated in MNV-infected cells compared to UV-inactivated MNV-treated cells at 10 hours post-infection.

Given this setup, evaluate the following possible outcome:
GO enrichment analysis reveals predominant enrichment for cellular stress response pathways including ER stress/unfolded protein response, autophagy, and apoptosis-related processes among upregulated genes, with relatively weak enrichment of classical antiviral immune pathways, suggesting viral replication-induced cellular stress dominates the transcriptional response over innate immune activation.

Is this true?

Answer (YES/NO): NO